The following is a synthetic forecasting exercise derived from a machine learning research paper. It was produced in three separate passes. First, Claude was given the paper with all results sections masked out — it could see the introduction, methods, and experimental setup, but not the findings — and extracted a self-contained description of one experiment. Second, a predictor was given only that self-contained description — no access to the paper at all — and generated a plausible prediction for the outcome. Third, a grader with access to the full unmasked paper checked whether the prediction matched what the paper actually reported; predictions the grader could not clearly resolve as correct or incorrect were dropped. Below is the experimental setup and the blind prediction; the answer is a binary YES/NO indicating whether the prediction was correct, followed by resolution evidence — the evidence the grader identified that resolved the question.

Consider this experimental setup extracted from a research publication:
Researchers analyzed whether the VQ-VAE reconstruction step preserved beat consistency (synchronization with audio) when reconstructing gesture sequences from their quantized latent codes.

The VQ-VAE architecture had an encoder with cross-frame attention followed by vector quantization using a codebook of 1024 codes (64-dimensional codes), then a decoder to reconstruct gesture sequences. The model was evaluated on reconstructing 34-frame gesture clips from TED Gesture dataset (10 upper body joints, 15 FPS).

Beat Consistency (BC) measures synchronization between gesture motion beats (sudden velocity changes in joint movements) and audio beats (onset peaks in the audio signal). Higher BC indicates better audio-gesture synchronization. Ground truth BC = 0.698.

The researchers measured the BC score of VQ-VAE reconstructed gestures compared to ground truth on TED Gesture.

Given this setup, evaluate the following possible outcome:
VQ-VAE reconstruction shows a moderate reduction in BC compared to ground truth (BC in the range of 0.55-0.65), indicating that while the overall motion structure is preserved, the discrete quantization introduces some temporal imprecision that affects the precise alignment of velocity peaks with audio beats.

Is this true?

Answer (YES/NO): YES